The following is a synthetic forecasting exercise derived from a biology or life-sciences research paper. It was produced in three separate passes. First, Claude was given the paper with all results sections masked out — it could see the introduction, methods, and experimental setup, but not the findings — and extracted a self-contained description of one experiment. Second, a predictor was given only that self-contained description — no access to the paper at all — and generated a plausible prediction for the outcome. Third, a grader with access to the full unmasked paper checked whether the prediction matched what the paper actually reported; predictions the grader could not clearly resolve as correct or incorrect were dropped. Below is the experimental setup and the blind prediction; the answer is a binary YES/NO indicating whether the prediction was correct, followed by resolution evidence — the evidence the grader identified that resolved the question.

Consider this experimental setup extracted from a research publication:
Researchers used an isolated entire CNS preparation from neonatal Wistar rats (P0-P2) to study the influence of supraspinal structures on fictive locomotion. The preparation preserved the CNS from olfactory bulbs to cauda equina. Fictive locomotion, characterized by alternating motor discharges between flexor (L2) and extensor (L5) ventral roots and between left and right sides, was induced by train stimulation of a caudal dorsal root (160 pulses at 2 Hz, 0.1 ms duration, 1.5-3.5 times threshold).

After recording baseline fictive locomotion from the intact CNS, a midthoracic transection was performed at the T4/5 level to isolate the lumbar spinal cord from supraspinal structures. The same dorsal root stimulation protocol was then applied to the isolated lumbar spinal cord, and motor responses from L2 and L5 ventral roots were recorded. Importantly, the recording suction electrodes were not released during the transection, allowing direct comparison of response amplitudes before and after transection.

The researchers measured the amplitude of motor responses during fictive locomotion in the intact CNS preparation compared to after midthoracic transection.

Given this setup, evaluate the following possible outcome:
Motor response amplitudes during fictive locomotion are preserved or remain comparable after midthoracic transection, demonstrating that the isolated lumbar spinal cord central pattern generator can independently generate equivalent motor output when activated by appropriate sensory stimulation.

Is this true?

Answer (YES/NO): NO